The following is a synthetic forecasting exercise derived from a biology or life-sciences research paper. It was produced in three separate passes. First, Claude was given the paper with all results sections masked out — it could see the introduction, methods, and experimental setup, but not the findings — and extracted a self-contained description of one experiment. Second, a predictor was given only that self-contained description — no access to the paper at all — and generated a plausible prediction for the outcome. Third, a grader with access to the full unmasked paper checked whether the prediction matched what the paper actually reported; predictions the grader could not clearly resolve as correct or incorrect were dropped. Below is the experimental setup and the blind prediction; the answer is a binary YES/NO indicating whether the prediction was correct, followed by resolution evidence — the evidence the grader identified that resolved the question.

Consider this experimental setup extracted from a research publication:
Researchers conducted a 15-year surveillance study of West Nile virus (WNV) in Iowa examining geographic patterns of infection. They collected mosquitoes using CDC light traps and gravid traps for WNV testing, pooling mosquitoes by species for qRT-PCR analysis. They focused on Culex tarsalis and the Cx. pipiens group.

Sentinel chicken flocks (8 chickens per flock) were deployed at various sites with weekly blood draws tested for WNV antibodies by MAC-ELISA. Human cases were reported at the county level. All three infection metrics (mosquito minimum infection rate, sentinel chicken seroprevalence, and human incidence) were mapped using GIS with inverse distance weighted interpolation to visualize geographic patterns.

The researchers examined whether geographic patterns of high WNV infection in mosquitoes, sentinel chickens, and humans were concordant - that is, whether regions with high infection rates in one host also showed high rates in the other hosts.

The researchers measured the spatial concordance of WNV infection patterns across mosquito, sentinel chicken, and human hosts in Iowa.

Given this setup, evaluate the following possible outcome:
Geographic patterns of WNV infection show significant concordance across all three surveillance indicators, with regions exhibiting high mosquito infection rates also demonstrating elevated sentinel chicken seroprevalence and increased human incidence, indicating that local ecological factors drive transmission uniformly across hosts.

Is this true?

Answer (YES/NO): NO